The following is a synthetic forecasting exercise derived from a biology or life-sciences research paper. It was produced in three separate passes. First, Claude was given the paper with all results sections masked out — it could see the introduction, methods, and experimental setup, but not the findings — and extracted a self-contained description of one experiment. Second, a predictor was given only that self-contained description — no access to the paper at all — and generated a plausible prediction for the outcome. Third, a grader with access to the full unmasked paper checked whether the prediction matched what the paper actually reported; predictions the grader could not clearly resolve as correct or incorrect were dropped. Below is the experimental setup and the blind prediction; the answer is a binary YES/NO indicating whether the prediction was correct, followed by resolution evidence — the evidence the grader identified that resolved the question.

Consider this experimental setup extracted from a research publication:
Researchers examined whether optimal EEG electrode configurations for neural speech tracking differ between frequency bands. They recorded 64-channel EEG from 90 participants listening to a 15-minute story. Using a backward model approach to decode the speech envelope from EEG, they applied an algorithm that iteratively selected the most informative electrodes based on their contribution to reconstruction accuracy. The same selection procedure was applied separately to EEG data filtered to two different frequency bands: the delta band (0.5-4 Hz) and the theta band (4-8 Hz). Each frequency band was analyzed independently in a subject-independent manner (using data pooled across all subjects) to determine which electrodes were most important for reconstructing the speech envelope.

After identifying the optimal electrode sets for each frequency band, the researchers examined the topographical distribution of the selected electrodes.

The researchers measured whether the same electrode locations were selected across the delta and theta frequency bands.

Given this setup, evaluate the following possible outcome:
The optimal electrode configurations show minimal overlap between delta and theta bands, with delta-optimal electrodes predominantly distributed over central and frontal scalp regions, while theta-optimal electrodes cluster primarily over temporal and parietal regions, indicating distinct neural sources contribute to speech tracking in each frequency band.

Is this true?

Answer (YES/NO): NO